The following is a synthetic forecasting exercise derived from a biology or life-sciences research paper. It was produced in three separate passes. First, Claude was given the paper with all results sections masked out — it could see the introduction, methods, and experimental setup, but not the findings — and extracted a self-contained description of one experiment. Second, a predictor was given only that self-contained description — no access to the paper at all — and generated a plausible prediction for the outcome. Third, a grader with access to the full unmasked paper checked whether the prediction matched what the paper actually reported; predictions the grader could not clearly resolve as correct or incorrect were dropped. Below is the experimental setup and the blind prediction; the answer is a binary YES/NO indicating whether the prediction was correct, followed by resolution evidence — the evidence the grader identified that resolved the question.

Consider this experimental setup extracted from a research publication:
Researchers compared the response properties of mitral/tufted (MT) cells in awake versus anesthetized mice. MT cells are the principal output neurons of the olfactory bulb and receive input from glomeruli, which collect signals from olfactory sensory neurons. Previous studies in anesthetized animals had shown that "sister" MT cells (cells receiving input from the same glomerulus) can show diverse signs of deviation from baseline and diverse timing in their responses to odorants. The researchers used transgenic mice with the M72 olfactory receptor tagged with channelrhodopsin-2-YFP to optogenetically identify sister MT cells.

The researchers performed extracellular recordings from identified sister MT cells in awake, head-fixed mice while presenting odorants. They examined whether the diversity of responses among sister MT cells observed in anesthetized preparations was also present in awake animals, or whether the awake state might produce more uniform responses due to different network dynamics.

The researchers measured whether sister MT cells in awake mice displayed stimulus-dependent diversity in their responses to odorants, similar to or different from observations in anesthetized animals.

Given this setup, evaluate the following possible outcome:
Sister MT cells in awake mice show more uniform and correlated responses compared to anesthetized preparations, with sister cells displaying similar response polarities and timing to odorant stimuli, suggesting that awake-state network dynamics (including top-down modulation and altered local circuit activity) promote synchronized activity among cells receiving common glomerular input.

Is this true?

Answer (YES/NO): NO